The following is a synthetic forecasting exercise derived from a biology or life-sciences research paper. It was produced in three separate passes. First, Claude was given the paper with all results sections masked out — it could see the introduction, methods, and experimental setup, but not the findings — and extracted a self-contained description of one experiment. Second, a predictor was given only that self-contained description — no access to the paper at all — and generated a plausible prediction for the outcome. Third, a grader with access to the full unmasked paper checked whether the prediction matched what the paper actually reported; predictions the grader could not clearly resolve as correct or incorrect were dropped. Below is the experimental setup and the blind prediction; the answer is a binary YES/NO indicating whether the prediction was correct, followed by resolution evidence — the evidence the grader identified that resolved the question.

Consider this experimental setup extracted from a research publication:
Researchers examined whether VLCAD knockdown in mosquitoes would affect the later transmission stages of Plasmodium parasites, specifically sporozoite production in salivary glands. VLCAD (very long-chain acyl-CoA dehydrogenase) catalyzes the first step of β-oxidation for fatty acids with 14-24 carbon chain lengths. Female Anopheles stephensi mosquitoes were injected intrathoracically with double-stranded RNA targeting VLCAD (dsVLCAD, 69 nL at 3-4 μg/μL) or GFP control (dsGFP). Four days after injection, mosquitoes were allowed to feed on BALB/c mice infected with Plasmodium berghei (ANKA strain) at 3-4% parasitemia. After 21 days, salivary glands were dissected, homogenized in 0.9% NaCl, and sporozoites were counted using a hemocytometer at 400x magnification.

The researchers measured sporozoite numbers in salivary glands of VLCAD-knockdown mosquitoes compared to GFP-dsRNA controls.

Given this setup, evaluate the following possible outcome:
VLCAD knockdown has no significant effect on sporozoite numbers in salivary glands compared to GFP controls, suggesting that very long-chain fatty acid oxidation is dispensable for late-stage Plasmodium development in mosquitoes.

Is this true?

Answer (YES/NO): NO